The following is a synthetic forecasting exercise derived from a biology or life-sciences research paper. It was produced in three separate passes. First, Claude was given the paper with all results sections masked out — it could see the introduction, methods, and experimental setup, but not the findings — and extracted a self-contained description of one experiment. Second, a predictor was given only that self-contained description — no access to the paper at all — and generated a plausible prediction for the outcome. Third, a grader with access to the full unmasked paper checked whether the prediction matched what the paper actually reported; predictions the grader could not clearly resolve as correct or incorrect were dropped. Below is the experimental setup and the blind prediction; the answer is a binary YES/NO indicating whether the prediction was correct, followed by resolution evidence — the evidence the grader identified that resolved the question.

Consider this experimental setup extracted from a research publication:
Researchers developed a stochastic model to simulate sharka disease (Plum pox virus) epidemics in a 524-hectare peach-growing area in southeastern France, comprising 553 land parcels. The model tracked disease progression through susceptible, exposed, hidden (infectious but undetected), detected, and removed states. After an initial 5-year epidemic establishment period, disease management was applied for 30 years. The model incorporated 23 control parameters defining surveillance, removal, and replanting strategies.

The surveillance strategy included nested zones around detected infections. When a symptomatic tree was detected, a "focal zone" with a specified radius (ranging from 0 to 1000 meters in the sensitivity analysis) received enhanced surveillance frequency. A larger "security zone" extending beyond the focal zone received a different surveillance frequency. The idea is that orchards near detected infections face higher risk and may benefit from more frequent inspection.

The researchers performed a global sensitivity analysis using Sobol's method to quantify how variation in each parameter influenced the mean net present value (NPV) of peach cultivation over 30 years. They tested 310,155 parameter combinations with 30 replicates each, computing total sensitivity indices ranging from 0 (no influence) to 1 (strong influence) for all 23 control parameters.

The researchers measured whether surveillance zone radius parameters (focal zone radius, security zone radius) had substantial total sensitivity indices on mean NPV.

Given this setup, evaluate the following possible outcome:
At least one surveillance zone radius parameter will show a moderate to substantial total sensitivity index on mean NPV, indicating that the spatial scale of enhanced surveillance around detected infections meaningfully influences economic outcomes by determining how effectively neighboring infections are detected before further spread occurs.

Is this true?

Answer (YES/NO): NO